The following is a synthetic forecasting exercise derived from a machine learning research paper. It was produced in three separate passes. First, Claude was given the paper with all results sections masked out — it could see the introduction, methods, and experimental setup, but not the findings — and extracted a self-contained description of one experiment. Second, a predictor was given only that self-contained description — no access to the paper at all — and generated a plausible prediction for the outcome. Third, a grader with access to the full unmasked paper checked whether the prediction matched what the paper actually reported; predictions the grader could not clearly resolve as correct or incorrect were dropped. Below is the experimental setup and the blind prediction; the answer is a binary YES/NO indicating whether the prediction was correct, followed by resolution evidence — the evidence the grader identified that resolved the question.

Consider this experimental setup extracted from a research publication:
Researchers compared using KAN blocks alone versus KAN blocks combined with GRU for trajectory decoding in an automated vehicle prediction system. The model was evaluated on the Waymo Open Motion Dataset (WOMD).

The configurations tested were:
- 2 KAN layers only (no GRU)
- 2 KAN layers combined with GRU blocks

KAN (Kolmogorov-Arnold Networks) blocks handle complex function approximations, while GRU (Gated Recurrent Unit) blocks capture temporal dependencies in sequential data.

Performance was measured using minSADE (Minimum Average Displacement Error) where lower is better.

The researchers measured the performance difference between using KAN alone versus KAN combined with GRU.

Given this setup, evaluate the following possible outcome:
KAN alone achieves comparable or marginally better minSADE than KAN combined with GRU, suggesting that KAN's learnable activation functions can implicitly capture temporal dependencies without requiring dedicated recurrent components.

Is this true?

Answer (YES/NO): NO